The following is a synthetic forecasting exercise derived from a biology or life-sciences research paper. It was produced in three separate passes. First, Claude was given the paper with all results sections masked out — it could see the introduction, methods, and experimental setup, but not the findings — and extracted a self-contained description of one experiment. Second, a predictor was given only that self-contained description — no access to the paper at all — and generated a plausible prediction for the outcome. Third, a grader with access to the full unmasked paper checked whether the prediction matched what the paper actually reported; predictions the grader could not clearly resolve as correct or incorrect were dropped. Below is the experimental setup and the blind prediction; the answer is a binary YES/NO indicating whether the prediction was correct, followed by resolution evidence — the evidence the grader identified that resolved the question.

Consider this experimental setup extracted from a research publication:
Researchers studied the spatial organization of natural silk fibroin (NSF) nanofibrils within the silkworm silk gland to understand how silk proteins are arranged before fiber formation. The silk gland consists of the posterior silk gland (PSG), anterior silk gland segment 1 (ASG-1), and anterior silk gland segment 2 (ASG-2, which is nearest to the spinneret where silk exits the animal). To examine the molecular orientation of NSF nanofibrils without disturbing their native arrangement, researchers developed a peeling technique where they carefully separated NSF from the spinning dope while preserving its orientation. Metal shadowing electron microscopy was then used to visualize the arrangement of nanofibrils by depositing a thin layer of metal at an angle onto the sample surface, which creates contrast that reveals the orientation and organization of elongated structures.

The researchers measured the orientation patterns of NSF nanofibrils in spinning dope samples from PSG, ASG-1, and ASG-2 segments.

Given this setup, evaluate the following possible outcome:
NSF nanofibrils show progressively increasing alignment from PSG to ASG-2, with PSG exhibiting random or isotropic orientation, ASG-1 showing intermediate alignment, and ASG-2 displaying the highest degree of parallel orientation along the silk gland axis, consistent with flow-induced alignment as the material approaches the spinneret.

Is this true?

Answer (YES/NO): NO